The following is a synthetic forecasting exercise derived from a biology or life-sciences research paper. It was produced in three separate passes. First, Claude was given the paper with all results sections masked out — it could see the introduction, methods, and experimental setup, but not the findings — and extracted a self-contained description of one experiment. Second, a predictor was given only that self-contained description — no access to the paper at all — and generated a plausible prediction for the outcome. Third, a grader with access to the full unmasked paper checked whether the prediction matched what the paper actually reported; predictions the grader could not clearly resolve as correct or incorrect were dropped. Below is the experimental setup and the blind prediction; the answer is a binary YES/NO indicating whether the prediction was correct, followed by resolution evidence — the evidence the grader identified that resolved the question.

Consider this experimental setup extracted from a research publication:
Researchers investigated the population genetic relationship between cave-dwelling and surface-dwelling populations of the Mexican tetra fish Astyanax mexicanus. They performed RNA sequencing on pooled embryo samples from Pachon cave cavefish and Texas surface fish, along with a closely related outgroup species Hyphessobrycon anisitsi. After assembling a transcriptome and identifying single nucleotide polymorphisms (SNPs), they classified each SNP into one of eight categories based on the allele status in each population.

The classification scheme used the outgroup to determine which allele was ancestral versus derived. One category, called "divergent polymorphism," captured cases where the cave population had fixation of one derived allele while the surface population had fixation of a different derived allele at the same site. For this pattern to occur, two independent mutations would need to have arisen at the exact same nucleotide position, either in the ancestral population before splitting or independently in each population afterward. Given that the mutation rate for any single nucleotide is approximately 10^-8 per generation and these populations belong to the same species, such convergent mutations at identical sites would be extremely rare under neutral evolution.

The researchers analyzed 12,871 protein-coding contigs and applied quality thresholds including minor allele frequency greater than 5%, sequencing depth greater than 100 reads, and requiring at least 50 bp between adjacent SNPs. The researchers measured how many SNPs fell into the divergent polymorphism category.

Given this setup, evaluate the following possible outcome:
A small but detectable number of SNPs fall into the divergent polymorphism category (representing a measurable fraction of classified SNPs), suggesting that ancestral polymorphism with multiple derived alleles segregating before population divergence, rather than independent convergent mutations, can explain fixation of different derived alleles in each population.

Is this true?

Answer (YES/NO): NO